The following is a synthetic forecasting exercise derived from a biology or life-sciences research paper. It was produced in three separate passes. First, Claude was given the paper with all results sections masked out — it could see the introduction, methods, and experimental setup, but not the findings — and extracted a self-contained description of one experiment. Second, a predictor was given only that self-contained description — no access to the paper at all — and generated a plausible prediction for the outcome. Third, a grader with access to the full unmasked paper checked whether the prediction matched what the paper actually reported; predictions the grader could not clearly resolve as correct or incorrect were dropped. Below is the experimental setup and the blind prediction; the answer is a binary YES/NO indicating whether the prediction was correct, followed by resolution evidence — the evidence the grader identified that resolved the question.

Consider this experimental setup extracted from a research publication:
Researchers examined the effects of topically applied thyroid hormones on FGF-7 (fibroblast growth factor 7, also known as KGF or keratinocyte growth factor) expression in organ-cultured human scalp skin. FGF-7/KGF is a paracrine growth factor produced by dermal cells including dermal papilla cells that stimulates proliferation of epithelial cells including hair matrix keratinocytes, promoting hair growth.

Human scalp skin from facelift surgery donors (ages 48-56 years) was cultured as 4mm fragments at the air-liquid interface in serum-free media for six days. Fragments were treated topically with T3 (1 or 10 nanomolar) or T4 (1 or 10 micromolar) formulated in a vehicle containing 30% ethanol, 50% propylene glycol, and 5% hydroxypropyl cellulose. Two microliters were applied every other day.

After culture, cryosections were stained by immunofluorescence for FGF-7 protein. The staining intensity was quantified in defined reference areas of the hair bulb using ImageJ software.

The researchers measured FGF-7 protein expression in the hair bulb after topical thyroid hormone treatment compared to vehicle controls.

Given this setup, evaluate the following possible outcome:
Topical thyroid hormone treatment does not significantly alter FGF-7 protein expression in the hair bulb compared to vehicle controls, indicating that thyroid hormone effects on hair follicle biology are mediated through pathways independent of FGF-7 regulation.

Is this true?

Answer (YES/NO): NO